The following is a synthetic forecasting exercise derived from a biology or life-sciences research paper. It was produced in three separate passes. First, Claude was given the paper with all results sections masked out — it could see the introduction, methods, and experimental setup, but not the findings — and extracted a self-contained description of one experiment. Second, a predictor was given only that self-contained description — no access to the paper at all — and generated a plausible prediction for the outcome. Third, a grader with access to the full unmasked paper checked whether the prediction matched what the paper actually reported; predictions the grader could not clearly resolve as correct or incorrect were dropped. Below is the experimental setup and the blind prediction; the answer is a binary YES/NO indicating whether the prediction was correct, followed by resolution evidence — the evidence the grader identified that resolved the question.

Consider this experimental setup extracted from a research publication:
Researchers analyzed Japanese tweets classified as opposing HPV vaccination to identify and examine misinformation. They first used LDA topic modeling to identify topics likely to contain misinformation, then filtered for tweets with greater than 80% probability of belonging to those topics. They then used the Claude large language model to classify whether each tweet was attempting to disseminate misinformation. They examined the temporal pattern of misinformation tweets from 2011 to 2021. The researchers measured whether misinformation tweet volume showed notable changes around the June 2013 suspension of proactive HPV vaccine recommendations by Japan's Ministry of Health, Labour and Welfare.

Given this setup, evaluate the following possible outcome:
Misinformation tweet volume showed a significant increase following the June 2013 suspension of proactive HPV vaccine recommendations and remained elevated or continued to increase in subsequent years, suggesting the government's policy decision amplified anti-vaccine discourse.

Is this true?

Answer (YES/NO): NO